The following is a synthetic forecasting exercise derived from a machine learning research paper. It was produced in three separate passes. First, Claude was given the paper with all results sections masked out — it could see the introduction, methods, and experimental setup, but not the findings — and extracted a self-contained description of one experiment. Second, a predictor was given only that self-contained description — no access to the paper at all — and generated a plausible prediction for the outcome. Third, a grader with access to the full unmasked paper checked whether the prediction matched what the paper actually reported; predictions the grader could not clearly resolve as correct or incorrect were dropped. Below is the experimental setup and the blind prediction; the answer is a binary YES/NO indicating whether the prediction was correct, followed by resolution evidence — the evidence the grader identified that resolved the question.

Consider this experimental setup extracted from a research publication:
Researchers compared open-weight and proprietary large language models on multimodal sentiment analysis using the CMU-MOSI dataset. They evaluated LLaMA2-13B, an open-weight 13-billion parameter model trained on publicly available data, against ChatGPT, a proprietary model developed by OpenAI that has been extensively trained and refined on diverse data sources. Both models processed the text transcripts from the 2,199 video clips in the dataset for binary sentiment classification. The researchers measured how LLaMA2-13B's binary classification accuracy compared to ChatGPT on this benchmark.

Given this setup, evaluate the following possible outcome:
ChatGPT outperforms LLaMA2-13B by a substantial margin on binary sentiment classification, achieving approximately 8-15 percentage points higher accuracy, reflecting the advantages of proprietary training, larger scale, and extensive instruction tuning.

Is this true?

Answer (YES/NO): NO